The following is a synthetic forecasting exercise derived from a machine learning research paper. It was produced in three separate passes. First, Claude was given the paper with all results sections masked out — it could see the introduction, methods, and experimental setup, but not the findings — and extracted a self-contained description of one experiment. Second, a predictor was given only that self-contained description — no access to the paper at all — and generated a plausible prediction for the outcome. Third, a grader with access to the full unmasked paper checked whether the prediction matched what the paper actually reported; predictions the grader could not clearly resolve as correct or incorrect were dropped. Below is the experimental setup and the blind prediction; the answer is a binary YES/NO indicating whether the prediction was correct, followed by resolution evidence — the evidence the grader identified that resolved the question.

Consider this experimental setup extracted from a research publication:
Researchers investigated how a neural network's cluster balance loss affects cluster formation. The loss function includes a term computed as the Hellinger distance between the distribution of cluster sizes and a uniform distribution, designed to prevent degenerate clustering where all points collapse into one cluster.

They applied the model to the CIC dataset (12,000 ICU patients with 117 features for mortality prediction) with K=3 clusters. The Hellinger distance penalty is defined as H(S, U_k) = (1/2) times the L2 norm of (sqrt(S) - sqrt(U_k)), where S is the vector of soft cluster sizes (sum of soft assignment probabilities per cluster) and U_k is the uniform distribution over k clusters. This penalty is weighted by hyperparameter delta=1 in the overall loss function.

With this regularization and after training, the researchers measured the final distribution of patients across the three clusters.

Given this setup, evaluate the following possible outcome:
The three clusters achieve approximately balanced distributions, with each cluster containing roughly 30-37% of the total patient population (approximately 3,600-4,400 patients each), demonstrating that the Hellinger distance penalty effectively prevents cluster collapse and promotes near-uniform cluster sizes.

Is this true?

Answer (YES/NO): NO